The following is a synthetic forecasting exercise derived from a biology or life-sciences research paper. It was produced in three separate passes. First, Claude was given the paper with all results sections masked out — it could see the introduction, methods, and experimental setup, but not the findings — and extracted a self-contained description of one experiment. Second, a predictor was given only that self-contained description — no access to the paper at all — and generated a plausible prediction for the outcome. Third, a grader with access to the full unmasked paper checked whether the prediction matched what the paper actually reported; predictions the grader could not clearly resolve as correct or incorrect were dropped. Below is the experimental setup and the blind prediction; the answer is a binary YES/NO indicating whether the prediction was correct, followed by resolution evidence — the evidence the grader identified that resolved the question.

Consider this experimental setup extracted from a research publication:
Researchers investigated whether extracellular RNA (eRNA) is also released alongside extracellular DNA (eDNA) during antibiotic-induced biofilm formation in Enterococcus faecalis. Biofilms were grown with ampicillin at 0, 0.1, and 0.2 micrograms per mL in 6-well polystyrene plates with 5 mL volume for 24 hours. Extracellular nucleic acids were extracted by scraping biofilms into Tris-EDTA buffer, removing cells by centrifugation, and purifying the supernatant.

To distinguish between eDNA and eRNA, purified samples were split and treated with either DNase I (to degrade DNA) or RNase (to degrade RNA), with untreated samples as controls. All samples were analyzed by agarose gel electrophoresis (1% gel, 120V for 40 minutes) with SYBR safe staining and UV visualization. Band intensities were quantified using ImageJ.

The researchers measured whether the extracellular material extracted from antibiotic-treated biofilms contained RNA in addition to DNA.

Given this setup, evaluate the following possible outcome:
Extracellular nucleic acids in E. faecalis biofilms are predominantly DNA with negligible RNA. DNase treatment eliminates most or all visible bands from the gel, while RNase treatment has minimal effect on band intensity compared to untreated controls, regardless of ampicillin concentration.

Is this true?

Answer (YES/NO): NO